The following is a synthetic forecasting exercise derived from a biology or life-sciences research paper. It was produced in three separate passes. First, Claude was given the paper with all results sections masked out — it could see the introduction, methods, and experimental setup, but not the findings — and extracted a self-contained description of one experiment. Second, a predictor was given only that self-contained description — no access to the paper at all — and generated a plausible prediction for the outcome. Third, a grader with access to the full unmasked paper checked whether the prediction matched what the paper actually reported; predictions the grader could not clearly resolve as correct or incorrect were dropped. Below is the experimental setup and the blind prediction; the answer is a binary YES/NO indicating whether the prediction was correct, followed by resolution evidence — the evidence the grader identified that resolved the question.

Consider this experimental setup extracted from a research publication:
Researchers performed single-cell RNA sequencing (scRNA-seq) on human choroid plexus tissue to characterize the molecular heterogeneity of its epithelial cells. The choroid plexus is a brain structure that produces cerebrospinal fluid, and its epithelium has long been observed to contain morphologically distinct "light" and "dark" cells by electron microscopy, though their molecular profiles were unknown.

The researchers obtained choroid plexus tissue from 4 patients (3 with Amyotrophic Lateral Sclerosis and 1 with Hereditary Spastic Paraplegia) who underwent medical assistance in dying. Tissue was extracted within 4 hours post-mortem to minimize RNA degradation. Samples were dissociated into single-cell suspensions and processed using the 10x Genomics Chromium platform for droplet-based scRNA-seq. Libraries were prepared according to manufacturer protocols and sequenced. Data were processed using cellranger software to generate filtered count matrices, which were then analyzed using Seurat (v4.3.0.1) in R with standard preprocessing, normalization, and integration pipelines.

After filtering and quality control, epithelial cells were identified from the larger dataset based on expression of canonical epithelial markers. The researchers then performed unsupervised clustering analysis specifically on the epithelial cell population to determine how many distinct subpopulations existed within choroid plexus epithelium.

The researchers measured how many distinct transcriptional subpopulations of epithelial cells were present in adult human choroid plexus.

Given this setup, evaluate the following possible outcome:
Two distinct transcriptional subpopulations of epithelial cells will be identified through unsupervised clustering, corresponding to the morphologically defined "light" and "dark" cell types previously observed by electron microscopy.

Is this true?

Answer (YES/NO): NO